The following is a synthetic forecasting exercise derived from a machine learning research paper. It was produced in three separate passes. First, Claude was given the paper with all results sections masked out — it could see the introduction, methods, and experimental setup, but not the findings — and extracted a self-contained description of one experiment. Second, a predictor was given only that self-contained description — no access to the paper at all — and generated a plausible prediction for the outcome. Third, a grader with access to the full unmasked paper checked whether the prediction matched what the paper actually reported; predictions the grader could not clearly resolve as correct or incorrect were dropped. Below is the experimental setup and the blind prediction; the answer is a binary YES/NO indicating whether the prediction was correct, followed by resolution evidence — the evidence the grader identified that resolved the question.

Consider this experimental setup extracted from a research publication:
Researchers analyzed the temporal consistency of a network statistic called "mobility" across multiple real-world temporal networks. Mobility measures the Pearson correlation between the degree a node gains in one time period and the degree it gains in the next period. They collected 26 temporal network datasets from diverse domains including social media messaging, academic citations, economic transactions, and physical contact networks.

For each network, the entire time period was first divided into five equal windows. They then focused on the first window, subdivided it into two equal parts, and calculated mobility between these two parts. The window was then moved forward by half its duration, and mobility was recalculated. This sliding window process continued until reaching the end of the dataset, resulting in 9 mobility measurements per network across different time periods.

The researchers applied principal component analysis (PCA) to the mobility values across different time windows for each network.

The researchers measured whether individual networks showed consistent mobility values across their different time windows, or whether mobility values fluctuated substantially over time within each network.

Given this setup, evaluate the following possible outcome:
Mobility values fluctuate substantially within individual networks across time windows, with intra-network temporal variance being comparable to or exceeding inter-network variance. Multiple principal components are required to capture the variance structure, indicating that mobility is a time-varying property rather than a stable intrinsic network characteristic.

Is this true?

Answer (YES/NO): NO